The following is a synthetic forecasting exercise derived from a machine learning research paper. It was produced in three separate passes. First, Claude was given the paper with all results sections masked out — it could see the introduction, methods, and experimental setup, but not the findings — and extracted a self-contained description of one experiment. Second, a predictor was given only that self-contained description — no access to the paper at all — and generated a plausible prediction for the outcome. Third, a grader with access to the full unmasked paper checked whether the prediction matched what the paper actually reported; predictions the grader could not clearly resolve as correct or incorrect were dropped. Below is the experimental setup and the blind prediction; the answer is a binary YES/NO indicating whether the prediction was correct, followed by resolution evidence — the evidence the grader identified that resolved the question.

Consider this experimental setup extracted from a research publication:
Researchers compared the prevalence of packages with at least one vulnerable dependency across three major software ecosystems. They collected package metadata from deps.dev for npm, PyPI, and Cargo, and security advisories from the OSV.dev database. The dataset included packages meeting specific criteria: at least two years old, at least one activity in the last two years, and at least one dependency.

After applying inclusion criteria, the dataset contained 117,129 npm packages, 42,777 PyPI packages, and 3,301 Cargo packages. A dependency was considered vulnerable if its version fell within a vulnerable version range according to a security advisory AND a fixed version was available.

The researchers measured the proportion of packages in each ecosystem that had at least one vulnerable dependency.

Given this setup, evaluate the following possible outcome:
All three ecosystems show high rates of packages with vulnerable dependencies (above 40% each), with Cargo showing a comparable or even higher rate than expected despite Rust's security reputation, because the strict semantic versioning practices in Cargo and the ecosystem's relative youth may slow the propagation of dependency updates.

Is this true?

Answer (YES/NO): NO